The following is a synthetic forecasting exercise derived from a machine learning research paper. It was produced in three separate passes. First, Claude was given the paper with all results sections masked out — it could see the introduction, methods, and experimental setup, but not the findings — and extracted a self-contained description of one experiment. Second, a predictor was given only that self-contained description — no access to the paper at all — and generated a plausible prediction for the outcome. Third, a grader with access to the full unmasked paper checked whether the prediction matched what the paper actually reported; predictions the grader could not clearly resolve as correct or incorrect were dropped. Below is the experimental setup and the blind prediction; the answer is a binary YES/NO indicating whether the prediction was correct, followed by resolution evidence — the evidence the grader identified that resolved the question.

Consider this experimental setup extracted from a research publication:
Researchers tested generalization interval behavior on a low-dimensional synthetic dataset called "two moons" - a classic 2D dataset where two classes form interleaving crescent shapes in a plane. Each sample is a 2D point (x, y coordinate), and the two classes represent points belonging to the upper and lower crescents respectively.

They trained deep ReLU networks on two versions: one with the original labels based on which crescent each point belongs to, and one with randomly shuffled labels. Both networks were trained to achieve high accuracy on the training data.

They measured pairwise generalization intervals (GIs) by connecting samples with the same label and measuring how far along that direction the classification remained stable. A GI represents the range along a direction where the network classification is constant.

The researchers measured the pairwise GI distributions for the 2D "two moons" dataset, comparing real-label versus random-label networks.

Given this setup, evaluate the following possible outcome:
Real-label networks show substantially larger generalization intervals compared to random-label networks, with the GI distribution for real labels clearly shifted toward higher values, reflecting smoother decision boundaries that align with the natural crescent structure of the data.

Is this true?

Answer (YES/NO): YES